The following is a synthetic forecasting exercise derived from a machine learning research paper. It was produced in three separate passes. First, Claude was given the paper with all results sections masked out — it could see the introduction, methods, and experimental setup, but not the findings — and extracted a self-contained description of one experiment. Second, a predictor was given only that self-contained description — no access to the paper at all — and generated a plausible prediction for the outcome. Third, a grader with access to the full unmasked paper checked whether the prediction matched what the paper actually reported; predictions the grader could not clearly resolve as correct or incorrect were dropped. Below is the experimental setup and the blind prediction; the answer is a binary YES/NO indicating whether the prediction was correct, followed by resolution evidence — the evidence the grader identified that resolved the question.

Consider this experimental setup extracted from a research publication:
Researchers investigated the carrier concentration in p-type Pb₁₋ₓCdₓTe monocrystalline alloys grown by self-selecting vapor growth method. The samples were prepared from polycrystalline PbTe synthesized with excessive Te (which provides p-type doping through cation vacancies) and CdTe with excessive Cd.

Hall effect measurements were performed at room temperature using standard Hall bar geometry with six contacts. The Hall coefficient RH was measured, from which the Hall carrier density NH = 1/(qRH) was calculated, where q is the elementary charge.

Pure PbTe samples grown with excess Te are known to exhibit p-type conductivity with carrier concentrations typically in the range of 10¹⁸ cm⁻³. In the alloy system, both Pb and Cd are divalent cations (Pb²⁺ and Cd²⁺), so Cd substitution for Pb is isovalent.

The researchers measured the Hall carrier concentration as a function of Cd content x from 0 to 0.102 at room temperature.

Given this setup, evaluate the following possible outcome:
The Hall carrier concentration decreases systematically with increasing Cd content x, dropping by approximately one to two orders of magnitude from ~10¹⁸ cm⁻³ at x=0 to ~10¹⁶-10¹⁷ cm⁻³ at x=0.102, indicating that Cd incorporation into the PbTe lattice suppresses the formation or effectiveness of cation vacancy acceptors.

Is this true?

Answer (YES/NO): NO